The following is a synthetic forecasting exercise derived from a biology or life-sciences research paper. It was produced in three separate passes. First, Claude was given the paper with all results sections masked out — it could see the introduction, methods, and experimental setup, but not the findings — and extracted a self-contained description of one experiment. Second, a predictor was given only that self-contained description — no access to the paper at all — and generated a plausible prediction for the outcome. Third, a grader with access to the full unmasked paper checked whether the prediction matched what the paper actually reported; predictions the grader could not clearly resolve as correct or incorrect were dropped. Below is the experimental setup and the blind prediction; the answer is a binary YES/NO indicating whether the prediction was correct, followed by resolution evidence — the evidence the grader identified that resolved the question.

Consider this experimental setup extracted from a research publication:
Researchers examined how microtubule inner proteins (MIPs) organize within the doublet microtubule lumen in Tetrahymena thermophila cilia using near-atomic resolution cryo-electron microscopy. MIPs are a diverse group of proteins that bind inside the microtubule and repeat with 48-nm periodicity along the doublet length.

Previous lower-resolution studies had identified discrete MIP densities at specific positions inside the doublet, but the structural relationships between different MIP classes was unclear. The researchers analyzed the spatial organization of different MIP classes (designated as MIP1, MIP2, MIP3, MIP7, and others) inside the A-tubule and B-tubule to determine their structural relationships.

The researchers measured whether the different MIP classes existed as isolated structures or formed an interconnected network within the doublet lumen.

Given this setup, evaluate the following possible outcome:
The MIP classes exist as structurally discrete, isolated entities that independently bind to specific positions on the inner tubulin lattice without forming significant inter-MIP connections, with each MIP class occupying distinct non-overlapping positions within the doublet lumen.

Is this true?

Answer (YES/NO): NO